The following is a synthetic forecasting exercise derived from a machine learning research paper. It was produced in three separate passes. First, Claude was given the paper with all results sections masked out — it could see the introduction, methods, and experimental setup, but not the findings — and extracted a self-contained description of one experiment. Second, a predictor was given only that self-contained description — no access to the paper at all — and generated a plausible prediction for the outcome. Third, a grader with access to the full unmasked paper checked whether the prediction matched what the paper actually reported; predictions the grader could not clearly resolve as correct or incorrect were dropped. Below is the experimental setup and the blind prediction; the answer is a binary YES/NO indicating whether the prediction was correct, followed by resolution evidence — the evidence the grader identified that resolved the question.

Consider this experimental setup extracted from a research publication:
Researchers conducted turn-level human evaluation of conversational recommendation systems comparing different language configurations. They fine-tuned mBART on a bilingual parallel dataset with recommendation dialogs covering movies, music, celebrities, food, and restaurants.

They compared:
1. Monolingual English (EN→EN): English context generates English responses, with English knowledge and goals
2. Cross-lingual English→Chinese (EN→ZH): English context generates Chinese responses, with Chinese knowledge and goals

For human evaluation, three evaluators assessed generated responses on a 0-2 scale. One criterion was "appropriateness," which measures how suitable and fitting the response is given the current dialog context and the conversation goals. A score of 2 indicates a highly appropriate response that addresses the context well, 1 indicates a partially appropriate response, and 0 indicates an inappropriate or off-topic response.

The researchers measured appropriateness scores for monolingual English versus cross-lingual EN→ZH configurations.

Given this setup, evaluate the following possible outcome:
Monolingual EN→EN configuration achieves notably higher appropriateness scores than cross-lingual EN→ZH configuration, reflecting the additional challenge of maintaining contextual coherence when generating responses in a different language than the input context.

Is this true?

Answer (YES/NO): NO